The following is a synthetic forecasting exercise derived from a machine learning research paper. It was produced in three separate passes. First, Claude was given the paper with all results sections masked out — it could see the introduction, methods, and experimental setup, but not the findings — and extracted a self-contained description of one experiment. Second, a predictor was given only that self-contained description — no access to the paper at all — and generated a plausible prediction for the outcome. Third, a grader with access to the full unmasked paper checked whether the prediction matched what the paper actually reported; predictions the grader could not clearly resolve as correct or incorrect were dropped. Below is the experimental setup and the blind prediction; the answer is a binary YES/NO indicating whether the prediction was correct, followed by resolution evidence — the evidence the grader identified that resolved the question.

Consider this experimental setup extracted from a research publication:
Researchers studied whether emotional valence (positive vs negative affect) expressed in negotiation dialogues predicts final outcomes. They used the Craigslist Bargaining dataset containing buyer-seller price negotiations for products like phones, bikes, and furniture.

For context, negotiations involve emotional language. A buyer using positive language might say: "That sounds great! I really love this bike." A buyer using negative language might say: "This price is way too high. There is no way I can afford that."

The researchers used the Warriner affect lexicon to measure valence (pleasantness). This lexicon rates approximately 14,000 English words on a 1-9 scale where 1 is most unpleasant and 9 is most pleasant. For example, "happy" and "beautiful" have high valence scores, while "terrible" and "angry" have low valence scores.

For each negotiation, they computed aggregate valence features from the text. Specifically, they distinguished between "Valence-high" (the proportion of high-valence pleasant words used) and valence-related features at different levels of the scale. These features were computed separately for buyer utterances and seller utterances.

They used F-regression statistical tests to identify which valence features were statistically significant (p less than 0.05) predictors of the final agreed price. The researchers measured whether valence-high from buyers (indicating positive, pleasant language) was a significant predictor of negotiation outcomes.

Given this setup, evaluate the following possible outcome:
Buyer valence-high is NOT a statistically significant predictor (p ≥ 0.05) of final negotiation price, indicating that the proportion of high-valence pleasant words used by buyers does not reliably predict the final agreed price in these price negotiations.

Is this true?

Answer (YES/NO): NO